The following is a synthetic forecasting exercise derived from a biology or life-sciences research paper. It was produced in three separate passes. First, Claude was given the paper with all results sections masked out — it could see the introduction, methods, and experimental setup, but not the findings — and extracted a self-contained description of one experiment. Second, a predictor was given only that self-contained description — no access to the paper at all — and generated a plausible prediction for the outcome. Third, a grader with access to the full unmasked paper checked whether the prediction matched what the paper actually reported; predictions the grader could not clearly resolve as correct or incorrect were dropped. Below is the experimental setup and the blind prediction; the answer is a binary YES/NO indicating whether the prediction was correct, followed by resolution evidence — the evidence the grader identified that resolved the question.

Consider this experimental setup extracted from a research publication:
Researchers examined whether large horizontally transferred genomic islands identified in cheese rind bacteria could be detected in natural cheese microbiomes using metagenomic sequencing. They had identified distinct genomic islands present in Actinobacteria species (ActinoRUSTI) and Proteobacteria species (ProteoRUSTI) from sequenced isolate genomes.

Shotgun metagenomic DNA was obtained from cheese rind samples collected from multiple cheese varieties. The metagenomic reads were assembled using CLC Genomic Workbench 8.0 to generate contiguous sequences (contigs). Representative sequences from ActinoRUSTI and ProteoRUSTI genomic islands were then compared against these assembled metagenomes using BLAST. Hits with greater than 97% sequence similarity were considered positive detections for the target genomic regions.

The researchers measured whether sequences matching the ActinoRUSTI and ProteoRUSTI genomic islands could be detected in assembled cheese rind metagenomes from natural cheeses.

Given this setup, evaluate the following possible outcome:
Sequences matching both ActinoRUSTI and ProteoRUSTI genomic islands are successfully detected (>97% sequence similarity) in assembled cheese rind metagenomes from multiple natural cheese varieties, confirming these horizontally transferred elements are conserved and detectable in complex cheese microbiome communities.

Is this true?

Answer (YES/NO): YES